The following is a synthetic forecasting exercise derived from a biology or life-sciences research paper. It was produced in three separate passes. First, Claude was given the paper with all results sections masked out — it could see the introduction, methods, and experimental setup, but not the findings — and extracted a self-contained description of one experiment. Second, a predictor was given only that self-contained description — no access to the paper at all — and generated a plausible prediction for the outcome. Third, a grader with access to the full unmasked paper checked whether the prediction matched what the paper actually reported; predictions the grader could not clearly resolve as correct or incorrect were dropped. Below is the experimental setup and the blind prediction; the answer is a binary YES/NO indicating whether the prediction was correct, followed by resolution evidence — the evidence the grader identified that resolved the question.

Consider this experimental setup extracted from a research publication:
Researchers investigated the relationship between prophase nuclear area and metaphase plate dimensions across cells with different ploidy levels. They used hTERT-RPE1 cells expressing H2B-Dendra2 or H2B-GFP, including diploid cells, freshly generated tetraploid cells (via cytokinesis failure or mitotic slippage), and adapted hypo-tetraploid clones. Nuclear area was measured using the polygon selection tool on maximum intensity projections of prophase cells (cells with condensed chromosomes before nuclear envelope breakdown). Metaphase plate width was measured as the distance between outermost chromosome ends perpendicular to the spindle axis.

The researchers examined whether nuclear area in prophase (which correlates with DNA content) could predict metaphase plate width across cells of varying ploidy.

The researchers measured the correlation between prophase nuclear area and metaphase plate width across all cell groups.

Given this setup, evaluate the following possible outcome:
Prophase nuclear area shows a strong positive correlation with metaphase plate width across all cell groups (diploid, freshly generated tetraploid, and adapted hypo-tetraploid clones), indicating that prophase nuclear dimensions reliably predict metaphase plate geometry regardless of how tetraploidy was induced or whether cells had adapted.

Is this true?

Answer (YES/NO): YES